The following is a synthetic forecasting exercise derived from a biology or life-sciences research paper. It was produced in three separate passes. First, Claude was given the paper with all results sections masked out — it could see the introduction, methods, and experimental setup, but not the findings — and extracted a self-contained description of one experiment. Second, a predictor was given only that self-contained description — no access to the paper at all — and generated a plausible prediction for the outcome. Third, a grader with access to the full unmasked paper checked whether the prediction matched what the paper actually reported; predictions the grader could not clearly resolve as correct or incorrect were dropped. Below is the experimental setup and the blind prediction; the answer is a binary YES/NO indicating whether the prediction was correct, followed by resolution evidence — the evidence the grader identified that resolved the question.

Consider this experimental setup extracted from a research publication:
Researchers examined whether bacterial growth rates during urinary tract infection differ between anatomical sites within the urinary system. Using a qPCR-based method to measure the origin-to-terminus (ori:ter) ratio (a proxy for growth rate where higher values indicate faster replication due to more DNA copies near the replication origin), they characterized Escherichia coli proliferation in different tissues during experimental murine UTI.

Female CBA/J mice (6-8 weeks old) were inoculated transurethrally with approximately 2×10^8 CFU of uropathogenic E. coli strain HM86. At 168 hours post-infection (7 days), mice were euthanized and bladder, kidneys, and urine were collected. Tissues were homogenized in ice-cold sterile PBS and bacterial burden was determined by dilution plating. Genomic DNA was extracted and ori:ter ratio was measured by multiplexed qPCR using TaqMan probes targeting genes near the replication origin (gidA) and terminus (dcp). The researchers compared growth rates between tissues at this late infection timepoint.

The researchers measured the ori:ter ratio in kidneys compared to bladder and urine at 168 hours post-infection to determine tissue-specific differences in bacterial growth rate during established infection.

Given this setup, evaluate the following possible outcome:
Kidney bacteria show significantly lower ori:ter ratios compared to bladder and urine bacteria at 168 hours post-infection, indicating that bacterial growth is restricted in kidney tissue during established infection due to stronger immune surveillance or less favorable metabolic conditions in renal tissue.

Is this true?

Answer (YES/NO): NO